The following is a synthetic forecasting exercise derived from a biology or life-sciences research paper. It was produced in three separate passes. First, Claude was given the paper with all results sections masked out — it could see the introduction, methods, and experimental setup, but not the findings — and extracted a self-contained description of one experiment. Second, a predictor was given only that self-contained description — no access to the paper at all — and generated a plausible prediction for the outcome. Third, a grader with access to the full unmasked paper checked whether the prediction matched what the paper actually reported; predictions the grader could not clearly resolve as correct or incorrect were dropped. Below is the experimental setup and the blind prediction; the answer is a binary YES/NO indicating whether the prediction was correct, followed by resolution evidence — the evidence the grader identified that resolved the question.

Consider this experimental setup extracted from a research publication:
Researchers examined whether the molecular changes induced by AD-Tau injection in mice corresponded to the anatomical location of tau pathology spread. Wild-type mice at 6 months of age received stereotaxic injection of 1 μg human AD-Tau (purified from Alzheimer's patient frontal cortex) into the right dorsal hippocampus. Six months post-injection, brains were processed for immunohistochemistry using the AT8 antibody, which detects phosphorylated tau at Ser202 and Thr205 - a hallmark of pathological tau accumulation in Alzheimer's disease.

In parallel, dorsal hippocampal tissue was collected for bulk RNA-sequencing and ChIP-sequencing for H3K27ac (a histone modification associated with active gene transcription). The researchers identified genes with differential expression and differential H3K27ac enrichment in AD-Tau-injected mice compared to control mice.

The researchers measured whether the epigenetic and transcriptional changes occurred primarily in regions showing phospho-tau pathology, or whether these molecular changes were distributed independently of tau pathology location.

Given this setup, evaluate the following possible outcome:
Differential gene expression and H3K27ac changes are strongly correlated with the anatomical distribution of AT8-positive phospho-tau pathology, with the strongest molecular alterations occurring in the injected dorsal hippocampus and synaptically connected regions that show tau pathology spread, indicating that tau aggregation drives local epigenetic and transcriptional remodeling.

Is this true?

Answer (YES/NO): NO